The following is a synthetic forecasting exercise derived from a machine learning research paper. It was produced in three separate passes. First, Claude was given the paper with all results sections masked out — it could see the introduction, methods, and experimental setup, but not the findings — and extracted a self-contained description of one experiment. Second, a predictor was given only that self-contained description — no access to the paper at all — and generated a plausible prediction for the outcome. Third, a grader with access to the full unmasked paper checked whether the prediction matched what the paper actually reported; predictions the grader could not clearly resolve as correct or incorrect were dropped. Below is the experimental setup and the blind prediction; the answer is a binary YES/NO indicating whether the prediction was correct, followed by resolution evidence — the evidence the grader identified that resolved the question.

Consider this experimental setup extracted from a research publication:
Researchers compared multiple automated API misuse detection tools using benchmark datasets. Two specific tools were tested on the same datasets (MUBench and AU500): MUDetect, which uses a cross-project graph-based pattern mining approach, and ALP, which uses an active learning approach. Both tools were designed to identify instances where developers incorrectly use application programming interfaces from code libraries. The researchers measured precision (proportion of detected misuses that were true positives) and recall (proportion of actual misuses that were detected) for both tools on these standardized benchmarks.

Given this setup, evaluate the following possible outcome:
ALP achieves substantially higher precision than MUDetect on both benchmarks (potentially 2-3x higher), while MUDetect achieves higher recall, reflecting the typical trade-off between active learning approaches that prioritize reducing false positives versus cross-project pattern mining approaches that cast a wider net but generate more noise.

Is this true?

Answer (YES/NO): NO